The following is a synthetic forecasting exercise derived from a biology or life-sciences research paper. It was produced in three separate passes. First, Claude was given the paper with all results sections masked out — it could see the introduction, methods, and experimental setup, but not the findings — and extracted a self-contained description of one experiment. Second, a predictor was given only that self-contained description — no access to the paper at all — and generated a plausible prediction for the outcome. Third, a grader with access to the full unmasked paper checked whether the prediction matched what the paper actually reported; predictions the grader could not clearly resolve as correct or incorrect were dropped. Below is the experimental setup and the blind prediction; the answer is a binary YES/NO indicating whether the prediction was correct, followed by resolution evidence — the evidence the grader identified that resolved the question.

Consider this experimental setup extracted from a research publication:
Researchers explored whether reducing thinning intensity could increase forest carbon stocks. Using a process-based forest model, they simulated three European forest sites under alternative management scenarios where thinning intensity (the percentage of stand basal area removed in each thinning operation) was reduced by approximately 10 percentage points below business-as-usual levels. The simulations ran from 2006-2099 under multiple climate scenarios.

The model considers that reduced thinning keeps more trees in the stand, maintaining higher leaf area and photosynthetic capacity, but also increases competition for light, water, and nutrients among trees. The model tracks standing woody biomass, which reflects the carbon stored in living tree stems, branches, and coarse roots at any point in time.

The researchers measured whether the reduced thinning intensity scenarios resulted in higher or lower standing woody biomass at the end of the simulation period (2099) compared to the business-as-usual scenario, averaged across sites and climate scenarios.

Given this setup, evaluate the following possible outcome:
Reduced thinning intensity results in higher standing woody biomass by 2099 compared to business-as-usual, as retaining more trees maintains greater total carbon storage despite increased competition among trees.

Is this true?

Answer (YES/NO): NO